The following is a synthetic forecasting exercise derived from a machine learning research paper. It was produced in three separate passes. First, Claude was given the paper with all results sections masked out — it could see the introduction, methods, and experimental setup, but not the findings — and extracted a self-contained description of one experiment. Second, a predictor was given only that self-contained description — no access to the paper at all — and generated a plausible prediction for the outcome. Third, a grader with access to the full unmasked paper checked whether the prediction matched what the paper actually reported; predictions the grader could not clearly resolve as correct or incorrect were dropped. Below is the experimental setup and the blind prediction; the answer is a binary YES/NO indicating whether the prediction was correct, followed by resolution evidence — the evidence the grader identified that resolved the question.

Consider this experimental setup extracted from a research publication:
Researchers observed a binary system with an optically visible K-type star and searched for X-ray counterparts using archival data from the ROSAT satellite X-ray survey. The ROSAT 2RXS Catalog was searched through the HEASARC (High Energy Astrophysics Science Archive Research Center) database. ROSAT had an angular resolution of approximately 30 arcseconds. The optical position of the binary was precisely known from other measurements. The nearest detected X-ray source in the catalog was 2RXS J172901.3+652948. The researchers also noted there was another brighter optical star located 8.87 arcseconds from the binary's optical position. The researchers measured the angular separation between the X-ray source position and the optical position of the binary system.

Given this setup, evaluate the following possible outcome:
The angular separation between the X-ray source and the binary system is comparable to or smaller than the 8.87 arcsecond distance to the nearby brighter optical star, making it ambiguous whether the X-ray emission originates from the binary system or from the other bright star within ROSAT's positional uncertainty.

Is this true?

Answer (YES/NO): YES